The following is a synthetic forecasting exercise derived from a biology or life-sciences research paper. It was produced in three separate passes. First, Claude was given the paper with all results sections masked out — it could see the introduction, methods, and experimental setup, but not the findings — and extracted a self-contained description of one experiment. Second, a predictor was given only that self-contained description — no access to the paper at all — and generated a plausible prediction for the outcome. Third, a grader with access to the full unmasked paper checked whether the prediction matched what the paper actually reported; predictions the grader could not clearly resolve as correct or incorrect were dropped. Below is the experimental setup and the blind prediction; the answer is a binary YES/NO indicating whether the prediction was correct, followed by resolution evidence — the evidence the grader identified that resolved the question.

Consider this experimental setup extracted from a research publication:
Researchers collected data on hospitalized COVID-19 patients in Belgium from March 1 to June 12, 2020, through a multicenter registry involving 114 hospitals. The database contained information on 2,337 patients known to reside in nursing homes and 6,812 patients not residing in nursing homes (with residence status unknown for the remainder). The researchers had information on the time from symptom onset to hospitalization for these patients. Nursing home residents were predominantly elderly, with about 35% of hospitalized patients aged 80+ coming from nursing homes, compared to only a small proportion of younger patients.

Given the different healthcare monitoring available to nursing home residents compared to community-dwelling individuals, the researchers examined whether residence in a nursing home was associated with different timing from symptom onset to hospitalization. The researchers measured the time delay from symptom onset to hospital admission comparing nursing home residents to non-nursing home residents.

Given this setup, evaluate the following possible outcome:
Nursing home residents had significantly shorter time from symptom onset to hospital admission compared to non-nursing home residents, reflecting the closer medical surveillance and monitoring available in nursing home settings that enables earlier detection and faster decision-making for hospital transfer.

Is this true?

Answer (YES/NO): NO